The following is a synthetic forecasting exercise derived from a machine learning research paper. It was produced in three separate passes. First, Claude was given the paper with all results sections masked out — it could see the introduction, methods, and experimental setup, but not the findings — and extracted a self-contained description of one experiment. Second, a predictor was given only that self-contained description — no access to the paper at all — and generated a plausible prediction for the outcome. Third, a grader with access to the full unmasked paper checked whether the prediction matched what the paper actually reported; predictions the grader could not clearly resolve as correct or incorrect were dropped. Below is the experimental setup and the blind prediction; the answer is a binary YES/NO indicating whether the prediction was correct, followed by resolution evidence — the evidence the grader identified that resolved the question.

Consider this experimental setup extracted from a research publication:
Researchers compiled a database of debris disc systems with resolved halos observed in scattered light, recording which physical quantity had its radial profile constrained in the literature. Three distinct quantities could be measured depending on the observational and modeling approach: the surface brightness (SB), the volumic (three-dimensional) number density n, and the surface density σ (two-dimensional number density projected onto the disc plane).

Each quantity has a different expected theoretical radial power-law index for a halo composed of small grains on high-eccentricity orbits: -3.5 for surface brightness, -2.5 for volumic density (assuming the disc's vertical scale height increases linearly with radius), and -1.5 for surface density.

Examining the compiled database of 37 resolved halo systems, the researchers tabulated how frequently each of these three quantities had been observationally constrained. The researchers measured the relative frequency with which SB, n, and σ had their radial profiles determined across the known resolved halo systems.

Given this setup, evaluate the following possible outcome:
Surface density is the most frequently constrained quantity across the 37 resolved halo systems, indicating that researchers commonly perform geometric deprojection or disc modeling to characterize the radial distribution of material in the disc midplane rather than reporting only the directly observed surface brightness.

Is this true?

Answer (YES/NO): NO